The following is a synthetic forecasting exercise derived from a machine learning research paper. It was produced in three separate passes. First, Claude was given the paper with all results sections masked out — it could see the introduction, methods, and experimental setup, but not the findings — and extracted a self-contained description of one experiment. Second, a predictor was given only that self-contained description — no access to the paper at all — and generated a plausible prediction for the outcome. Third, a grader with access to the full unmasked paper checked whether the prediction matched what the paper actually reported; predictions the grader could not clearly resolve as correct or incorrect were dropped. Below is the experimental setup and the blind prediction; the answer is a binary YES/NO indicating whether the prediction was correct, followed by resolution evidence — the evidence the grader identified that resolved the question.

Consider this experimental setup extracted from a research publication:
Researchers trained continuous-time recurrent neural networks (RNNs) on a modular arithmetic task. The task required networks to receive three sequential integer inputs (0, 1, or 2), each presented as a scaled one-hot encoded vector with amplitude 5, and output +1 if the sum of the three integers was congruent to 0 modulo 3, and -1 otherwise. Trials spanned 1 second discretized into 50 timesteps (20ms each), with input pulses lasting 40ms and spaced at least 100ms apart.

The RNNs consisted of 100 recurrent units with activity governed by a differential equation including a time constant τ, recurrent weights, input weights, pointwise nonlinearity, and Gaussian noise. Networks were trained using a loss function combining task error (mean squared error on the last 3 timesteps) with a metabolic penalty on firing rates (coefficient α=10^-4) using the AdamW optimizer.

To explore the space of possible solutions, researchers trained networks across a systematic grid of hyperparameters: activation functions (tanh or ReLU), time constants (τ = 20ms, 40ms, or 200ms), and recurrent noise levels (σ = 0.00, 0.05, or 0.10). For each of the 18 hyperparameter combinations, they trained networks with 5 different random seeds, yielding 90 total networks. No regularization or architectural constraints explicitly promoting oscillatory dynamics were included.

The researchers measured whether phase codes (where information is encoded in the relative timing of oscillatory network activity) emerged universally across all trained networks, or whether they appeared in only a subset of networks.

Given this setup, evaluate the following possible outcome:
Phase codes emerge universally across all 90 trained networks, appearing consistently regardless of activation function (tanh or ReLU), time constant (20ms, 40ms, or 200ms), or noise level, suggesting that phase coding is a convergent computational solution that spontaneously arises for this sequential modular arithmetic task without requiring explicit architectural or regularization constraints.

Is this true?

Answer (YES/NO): NO